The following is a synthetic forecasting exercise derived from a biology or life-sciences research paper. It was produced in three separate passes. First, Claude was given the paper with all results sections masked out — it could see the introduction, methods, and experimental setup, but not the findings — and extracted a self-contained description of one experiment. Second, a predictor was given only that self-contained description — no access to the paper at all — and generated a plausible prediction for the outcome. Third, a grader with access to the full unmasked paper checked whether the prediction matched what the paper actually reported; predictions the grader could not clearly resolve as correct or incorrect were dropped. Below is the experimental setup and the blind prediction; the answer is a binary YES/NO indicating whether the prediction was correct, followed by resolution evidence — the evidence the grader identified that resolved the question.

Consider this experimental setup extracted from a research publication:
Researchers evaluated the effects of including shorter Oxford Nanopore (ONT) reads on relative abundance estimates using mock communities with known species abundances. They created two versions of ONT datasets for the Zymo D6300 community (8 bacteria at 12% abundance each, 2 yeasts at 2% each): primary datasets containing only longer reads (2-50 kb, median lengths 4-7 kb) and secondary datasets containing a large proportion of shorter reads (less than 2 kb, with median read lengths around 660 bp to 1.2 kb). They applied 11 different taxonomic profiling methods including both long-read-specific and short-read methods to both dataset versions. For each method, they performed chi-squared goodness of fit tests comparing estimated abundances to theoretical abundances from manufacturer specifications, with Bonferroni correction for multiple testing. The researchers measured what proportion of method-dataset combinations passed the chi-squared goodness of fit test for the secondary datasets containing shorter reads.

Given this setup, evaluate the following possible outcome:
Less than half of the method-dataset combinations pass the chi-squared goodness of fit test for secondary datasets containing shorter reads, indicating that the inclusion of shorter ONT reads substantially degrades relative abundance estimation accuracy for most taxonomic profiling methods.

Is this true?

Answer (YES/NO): YES